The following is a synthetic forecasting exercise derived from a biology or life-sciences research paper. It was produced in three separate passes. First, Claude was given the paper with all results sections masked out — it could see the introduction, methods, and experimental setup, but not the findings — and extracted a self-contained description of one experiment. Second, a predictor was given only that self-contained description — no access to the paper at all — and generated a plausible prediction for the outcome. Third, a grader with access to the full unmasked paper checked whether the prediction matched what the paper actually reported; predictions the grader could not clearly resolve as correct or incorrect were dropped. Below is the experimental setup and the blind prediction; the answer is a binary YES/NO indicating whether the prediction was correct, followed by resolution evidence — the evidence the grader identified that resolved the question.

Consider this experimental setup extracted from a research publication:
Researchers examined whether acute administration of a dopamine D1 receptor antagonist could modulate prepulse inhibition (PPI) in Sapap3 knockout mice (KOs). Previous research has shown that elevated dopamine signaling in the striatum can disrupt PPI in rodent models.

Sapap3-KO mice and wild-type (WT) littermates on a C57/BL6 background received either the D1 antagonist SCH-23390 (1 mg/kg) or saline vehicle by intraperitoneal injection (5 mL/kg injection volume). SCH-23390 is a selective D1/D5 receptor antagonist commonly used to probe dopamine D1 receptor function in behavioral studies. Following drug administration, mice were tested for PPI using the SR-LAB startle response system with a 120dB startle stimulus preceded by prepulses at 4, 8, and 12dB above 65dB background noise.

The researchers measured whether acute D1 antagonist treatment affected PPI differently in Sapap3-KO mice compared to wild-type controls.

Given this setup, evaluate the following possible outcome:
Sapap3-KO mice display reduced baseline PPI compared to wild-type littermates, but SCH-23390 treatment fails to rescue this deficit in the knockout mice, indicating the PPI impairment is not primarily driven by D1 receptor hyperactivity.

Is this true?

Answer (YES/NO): NO